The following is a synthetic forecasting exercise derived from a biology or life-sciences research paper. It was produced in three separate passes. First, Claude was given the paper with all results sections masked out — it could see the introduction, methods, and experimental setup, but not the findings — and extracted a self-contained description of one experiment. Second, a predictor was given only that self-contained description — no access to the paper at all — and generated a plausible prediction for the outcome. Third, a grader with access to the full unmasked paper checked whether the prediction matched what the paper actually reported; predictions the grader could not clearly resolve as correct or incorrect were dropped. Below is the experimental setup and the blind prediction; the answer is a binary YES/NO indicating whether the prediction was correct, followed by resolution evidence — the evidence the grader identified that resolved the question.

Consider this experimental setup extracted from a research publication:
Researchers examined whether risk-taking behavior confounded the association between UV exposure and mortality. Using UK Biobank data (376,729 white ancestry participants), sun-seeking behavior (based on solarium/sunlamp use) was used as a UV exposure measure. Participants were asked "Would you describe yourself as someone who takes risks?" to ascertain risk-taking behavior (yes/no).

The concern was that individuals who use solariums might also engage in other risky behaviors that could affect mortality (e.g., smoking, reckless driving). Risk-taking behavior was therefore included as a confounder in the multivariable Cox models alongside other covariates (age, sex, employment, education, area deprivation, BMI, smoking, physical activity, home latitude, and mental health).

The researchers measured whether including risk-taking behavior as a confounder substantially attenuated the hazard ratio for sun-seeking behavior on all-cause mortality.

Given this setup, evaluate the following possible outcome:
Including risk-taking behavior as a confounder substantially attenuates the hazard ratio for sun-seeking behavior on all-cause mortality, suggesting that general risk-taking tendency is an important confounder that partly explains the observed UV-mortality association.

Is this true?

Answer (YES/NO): NO